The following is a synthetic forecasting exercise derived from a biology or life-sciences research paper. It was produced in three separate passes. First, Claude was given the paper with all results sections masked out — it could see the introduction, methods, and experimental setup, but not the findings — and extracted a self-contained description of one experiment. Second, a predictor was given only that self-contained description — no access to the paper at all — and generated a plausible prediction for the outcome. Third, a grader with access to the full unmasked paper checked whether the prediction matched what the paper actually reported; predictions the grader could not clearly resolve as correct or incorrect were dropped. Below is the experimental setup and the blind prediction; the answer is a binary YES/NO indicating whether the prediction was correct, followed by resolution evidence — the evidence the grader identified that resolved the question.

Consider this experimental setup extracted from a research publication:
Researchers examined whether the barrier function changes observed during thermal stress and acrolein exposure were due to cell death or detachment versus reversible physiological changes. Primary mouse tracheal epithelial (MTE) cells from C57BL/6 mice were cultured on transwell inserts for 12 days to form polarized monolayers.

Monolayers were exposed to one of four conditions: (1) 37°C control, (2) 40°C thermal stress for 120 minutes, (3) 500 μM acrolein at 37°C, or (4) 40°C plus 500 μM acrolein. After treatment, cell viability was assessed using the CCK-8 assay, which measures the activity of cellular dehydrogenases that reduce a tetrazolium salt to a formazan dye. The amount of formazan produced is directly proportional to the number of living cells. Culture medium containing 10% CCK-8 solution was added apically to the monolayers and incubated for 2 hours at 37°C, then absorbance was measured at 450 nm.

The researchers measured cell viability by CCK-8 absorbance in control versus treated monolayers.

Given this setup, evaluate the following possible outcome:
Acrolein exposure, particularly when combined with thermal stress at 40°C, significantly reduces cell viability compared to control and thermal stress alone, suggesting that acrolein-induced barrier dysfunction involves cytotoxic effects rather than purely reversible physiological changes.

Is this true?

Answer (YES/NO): NO